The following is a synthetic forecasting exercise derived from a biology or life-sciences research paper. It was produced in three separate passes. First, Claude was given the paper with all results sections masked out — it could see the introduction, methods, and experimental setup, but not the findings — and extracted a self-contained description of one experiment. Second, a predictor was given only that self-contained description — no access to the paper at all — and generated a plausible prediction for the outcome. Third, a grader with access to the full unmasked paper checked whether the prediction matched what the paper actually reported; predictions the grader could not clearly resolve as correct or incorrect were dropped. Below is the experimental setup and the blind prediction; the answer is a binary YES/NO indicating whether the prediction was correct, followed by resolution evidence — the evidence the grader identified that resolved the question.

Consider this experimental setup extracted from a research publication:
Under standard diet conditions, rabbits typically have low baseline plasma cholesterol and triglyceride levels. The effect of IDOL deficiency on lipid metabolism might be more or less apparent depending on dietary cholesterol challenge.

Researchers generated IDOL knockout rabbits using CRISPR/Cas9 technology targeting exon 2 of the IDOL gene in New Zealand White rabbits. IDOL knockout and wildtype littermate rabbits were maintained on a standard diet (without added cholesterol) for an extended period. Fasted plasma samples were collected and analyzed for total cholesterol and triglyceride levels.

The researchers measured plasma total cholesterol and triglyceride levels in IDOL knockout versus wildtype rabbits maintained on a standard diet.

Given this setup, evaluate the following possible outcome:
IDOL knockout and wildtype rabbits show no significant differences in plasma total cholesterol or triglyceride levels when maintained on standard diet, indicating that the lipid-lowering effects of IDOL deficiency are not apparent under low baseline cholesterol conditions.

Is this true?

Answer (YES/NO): NO